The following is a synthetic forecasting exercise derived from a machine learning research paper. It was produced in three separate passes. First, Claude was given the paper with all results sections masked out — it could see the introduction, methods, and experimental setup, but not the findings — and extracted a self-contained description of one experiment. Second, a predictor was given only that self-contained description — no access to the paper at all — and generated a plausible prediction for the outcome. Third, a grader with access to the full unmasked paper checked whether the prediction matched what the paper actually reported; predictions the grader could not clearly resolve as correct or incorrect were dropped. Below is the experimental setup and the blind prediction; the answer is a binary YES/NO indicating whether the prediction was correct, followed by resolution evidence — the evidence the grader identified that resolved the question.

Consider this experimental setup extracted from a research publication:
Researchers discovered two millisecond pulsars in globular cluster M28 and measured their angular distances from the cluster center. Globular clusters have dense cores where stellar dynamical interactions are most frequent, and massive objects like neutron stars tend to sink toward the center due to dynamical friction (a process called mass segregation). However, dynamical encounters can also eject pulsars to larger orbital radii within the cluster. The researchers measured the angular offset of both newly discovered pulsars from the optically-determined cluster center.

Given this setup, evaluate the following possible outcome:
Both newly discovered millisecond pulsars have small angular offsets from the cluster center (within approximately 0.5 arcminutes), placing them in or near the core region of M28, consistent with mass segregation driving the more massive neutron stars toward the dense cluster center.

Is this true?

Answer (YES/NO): YES